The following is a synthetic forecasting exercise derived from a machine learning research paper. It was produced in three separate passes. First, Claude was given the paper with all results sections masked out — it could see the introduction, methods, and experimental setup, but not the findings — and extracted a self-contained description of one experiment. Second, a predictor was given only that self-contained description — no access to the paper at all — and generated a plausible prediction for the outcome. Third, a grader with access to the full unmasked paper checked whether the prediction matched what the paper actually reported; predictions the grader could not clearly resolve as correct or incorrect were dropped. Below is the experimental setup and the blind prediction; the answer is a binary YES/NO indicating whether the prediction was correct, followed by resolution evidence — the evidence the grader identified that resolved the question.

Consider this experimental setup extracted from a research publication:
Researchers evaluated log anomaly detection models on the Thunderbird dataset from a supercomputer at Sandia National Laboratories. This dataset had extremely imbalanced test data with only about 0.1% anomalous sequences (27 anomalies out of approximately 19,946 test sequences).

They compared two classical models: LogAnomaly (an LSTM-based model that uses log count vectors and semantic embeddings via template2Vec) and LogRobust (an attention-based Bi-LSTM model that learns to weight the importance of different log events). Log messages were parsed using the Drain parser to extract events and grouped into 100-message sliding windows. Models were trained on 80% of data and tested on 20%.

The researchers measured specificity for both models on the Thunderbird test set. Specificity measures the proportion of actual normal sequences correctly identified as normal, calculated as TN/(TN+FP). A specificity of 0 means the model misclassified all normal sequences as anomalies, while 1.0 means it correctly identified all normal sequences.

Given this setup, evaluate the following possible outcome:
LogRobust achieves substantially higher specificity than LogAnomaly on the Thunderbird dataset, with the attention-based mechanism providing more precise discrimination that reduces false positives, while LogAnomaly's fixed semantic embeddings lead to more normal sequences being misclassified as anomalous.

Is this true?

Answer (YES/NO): YES